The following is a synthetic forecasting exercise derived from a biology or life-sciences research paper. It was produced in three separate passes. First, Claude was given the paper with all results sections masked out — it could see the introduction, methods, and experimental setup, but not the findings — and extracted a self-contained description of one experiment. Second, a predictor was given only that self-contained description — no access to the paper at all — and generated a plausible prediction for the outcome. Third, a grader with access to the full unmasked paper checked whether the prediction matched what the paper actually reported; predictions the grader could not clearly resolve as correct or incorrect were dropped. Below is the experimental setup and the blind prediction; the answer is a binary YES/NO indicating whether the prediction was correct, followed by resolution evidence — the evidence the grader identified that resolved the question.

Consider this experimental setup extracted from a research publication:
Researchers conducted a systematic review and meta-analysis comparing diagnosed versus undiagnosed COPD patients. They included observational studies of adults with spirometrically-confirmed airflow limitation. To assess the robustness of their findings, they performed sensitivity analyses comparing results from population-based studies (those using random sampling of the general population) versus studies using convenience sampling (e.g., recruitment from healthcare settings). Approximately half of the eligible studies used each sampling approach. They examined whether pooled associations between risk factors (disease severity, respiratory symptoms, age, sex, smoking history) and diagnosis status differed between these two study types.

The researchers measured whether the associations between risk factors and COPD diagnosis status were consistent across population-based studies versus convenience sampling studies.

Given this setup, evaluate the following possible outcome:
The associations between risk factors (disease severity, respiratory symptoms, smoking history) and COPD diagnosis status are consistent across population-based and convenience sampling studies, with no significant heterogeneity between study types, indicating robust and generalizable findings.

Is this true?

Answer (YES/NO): YES